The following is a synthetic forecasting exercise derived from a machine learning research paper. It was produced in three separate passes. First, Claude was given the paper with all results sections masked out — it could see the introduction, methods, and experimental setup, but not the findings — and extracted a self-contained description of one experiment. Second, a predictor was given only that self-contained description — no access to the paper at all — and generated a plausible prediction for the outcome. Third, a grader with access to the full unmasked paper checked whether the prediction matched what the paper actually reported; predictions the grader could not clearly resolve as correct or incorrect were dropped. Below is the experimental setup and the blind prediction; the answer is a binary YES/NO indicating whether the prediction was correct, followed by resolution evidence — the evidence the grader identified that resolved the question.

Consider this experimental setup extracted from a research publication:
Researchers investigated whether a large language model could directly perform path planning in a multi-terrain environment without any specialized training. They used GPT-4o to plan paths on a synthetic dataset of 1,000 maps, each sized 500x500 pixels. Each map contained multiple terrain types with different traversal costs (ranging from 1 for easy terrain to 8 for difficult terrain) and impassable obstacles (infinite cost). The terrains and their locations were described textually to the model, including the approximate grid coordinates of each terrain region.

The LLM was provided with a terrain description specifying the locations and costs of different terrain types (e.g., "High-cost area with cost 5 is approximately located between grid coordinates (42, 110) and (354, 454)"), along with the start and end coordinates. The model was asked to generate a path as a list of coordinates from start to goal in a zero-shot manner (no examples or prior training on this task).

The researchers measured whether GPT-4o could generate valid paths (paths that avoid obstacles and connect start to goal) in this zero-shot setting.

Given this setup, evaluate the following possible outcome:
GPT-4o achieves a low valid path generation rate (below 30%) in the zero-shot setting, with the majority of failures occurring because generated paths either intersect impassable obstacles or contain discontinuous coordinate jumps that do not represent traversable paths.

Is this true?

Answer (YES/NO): NO